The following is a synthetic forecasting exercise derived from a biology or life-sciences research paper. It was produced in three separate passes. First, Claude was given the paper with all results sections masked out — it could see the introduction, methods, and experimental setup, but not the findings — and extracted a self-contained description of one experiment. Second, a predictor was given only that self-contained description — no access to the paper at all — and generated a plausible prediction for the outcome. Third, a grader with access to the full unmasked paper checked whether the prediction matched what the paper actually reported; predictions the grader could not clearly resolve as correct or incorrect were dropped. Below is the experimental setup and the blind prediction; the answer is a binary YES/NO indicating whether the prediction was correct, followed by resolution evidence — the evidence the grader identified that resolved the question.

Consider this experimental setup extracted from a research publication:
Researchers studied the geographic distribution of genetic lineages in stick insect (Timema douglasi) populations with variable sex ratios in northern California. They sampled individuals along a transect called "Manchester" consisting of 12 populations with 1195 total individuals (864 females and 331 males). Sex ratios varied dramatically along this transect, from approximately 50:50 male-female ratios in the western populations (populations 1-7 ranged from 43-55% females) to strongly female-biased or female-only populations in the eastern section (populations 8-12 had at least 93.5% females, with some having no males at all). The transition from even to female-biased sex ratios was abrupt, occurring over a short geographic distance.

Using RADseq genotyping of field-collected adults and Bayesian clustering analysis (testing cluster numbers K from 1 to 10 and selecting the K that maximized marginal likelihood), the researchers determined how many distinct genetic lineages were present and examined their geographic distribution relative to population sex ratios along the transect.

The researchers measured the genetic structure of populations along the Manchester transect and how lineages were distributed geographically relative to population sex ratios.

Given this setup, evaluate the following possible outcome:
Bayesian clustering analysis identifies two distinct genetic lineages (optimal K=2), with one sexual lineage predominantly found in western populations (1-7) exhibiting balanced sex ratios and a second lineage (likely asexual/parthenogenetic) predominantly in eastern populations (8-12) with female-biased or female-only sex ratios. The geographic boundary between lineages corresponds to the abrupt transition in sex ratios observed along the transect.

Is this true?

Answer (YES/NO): NO